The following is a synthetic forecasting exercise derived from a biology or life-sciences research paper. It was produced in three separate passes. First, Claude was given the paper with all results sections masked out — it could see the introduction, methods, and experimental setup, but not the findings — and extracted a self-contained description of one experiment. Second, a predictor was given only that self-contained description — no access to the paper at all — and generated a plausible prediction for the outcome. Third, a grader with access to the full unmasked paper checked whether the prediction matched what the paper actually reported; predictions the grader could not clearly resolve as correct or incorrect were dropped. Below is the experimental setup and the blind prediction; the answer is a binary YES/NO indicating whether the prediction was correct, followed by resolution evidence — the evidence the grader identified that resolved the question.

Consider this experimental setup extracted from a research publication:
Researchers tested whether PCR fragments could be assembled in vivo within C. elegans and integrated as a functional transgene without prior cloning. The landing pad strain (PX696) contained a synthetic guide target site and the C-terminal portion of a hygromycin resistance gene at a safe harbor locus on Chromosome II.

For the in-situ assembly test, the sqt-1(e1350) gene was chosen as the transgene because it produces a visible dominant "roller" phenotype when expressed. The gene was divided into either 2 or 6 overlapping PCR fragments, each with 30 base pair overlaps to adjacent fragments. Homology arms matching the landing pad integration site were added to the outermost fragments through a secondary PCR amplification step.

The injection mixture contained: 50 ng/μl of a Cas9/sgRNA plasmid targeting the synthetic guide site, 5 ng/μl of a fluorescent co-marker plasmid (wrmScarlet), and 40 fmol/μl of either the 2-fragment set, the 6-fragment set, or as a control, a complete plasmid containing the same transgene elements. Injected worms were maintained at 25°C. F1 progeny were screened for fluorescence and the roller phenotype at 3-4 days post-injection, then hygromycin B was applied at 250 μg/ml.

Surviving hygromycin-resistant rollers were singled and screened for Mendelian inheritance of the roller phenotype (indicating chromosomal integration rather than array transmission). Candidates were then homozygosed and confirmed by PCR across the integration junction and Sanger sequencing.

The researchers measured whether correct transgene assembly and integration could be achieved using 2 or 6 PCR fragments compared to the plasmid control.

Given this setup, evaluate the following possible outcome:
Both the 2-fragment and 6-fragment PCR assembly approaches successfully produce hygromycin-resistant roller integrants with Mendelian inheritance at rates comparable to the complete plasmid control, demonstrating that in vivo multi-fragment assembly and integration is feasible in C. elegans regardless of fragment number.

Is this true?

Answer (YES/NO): NO